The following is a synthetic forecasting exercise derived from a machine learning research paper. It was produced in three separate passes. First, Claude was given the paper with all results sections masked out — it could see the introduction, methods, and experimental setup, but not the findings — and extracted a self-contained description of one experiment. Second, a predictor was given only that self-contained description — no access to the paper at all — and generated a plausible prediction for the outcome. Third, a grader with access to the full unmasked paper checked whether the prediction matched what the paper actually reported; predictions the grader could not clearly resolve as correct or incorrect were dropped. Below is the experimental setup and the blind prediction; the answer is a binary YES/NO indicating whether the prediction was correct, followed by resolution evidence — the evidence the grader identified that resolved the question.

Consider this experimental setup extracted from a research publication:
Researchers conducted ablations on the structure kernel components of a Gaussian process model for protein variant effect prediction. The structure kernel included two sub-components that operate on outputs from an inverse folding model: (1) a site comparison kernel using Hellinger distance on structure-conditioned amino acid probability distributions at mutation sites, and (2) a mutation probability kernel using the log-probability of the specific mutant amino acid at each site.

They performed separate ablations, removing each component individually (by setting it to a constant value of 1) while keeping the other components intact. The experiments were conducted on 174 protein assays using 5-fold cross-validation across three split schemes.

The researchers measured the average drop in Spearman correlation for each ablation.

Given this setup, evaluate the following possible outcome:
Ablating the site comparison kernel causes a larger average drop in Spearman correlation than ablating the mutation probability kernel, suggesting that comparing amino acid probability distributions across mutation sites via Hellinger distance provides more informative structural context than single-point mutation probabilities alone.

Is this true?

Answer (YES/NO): NO